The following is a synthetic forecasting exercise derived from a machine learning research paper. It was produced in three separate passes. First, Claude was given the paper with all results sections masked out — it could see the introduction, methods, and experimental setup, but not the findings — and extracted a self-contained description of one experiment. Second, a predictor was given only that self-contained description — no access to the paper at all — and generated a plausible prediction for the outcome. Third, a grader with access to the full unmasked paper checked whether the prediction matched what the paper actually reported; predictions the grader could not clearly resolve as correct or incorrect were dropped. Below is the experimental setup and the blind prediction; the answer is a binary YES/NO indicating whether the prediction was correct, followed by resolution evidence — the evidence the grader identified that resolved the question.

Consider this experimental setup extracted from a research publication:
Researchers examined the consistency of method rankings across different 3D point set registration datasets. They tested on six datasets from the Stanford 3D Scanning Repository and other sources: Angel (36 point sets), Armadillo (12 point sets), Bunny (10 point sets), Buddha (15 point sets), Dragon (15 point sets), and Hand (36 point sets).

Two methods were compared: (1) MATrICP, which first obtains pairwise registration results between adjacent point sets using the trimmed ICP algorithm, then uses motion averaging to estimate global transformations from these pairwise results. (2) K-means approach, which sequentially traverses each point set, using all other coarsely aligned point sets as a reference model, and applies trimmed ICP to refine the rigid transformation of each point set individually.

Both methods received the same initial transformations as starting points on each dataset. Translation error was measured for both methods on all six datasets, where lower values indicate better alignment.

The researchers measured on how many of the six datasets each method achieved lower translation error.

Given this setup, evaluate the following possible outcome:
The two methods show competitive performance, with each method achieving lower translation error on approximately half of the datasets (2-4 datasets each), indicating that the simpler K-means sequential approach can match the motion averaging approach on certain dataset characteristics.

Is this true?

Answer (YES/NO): YES